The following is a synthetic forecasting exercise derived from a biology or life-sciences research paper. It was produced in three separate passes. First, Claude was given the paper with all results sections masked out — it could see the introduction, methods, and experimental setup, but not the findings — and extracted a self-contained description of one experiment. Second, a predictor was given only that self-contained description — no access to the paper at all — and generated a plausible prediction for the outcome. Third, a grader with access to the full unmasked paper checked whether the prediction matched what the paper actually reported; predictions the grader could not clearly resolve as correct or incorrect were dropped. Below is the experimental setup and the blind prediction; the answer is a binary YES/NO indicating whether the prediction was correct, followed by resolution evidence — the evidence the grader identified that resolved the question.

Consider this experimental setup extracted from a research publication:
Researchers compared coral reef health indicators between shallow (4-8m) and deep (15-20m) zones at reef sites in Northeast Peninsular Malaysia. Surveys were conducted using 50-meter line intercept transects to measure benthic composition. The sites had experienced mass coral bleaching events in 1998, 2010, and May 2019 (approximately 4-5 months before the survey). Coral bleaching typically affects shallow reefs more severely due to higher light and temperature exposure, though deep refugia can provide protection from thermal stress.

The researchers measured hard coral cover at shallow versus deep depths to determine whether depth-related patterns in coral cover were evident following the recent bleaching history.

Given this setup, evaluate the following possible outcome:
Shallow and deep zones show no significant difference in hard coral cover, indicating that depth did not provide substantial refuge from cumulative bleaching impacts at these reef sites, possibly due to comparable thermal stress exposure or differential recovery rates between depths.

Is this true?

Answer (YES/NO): NO